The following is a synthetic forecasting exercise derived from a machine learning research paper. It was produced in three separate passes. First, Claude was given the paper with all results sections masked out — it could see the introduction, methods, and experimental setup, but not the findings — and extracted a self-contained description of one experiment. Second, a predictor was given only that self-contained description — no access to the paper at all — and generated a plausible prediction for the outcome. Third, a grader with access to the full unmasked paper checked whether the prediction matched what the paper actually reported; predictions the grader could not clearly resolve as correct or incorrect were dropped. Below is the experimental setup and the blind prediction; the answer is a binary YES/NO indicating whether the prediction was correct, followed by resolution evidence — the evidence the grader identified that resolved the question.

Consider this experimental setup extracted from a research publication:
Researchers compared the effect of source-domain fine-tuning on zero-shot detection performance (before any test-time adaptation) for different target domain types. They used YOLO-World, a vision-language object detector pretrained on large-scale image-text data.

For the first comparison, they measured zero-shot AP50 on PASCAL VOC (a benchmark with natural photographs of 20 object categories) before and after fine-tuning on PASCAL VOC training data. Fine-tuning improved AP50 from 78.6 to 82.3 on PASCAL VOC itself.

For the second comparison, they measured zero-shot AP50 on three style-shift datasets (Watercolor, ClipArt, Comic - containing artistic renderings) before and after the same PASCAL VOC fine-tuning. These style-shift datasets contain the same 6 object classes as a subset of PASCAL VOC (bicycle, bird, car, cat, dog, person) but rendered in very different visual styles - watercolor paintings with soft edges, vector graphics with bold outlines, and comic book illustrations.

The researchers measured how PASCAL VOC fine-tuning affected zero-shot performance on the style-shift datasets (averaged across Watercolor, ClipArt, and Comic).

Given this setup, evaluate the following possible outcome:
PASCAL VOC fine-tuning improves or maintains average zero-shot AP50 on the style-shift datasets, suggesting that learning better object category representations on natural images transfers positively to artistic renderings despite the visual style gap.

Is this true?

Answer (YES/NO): NO